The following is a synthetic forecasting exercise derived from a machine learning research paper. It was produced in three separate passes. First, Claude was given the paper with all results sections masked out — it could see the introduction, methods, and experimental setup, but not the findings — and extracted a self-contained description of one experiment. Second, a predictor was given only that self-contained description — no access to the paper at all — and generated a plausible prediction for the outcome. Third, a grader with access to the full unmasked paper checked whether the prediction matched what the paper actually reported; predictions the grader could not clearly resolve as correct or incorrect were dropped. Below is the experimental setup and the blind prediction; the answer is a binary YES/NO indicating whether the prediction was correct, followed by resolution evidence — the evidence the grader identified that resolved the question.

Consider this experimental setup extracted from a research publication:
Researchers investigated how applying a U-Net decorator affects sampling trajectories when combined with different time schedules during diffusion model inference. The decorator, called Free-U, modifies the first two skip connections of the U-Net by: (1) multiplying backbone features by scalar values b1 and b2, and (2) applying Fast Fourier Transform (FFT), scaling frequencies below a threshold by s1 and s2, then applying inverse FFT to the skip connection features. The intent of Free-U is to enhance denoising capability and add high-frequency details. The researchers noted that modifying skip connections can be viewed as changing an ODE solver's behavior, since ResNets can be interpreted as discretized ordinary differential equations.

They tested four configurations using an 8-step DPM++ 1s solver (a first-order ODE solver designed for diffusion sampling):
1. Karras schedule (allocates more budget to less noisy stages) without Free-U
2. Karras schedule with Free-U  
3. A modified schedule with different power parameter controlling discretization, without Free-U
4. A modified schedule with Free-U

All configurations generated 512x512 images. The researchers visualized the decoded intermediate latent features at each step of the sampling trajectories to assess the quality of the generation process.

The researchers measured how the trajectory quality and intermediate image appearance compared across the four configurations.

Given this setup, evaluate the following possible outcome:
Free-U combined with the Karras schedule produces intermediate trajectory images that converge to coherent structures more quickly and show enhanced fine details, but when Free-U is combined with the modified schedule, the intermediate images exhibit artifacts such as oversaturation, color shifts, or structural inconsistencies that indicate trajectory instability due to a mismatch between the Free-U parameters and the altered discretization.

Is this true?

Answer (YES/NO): NO